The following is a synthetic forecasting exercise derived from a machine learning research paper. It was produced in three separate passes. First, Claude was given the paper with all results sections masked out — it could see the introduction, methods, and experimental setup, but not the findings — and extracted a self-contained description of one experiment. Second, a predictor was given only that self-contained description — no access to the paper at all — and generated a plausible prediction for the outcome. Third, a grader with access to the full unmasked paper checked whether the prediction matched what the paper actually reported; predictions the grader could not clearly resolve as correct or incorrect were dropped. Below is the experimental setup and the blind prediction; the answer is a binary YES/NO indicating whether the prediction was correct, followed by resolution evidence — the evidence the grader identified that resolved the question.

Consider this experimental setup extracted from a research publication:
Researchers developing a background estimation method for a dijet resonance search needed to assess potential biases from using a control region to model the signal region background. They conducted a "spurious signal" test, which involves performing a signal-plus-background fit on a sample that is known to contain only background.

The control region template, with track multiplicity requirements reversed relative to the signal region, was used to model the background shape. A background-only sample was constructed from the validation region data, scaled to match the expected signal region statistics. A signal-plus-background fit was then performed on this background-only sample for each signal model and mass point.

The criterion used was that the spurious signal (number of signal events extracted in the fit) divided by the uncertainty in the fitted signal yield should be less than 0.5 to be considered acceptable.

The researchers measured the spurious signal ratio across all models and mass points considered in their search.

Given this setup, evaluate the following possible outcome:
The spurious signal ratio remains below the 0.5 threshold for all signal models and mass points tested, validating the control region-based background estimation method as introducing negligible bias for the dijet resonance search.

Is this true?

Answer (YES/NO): YES